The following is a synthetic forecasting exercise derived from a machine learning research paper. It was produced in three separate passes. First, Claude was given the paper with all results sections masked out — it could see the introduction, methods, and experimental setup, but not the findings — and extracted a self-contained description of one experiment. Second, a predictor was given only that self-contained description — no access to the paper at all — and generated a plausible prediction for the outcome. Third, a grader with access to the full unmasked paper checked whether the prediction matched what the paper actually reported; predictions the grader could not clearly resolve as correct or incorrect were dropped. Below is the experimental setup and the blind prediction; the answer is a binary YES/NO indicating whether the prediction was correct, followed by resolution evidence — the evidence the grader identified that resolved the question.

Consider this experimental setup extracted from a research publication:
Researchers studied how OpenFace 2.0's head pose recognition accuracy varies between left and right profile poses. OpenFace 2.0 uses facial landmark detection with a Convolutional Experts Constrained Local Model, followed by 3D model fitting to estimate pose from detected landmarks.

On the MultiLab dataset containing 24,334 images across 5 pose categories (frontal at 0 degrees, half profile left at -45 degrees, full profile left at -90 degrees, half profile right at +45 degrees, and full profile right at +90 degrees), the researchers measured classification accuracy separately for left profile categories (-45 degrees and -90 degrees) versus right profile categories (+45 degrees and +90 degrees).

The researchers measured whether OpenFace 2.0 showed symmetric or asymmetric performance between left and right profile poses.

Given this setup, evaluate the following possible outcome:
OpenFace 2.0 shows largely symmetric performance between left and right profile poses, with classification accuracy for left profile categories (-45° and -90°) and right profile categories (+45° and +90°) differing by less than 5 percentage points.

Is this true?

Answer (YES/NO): NO